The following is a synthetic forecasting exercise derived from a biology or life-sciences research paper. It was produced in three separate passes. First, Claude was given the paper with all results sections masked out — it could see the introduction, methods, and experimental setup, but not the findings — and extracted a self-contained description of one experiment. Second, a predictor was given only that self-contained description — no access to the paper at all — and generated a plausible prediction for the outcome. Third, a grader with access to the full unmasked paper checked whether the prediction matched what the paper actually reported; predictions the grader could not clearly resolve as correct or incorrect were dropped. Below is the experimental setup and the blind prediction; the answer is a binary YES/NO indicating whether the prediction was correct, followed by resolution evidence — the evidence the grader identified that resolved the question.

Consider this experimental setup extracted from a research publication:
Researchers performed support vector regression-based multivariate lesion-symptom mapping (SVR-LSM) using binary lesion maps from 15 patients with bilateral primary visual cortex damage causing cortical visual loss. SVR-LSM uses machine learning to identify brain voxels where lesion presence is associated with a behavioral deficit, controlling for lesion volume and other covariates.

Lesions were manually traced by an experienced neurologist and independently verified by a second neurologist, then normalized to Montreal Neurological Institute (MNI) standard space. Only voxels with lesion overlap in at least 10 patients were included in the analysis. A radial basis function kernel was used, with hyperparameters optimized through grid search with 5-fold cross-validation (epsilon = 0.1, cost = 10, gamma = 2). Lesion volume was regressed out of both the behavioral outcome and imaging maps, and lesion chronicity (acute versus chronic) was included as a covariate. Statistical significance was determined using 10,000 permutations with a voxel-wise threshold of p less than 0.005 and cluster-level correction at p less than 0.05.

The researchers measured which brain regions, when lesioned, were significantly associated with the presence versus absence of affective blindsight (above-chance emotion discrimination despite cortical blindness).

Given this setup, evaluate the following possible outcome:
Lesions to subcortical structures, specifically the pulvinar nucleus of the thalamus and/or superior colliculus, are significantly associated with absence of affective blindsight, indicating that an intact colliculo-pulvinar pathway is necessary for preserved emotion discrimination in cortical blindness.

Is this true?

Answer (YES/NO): NO